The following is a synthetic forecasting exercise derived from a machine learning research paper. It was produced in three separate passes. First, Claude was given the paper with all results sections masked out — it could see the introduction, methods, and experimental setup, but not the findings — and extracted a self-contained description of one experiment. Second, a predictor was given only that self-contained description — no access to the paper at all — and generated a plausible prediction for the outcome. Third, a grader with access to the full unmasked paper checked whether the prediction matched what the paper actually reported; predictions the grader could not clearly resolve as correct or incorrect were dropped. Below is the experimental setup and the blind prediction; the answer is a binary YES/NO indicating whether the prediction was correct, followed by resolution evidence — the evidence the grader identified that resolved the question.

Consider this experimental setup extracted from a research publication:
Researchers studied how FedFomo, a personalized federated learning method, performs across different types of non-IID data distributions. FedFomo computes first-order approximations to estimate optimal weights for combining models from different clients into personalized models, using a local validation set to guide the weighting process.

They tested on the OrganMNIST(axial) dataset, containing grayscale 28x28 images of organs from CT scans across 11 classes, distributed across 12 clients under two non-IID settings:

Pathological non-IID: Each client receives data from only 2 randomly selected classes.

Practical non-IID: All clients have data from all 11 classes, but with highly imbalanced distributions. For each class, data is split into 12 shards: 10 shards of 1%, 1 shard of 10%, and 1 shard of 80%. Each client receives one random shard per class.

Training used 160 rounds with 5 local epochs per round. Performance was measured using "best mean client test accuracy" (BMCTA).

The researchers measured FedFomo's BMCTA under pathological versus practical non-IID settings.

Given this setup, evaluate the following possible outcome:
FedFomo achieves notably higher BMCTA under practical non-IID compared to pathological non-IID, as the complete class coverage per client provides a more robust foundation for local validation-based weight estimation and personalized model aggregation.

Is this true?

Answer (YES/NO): NO